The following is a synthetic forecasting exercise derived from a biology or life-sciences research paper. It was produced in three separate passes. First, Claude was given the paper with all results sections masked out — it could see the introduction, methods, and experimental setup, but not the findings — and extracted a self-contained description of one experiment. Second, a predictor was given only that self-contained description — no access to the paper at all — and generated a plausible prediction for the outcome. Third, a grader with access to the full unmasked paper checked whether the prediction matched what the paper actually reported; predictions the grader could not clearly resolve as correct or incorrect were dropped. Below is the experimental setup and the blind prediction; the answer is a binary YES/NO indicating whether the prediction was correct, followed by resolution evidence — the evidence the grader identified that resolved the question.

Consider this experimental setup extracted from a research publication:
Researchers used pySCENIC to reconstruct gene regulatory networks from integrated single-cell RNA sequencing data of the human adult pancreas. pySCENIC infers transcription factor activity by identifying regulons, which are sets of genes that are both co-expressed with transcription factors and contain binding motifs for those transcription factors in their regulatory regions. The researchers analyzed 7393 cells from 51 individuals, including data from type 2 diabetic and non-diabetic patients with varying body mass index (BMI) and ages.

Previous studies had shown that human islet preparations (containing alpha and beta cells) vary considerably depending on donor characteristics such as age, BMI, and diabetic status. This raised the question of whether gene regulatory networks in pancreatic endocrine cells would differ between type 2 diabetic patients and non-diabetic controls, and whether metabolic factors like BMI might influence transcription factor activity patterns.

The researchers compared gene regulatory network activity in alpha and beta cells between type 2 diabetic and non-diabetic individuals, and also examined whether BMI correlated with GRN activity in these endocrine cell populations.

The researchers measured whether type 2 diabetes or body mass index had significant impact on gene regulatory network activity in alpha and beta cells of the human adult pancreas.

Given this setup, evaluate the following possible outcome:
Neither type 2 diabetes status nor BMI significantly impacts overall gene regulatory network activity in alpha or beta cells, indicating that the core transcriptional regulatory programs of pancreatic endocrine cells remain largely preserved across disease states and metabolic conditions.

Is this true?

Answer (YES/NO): YES